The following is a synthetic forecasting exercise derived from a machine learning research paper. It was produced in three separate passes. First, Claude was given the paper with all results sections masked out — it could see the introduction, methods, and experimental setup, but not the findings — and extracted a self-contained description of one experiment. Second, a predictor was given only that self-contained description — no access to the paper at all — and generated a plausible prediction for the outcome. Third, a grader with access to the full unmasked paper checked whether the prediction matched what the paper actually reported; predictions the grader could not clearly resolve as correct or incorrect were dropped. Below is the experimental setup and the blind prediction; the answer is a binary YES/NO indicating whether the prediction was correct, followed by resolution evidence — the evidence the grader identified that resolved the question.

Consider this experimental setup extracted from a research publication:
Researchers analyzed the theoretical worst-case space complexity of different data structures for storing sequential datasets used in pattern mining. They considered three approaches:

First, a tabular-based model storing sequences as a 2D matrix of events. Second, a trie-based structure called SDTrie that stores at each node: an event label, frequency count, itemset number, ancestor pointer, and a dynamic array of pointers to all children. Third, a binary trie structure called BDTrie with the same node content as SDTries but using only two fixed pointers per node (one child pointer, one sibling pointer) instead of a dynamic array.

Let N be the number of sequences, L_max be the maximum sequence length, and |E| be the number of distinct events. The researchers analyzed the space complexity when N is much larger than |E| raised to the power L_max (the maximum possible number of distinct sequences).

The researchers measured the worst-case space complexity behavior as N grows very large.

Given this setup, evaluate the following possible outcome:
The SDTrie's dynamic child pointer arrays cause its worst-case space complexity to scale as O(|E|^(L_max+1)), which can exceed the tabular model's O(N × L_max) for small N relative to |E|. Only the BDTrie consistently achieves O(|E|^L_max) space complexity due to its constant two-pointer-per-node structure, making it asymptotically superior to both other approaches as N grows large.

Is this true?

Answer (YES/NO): NO